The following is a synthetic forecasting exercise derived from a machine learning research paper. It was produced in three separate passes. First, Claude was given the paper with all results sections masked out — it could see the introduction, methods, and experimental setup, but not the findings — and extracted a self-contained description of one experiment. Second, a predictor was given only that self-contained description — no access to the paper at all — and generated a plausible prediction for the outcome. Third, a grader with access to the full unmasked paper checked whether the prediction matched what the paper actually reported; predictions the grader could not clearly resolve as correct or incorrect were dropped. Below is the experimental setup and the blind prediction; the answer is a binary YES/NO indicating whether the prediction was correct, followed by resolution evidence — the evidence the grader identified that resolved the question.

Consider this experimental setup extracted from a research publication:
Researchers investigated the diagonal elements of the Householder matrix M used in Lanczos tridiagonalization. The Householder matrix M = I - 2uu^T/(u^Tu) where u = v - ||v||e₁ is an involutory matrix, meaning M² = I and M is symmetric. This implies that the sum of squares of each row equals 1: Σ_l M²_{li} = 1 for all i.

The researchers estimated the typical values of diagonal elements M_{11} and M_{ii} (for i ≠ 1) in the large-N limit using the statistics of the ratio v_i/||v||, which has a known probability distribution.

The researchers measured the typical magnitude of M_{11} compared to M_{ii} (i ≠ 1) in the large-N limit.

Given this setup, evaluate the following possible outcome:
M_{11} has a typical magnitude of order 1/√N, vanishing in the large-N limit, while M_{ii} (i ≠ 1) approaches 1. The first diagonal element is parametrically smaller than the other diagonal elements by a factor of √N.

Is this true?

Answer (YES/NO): YES